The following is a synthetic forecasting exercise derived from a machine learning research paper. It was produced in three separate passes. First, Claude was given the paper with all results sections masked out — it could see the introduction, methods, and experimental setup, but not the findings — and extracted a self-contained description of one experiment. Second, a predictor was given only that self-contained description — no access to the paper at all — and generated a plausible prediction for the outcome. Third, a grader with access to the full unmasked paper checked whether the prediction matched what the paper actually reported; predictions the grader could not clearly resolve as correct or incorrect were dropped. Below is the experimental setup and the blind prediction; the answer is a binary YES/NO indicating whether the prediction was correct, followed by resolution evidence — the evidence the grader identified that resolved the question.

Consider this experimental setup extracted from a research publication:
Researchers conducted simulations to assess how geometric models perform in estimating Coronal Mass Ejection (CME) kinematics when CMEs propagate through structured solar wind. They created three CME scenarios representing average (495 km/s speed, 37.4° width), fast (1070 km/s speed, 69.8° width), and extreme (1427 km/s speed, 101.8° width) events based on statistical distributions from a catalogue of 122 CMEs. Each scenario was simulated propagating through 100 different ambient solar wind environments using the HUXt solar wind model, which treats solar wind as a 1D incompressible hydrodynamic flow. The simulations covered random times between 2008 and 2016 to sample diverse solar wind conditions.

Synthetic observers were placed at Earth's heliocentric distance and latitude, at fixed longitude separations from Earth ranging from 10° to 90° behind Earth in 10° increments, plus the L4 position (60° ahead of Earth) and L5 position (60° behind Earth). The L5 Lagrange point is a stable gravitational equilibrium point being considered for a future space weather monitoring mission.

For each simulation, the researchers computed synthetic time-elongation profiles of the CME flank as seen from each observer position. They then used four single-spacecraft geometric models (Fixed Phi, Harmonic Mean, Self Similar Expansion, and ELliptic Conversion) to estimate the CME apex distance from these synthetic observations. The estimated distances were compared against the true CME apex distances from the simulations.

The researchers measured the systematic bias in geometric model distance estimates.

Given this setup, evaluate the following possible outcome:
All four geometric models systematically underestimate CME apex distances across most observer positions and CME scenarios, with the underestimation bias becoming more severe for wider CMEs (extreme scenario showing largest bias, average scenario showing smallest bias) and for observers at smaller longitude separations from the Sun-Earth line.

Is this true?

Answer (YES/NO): NO